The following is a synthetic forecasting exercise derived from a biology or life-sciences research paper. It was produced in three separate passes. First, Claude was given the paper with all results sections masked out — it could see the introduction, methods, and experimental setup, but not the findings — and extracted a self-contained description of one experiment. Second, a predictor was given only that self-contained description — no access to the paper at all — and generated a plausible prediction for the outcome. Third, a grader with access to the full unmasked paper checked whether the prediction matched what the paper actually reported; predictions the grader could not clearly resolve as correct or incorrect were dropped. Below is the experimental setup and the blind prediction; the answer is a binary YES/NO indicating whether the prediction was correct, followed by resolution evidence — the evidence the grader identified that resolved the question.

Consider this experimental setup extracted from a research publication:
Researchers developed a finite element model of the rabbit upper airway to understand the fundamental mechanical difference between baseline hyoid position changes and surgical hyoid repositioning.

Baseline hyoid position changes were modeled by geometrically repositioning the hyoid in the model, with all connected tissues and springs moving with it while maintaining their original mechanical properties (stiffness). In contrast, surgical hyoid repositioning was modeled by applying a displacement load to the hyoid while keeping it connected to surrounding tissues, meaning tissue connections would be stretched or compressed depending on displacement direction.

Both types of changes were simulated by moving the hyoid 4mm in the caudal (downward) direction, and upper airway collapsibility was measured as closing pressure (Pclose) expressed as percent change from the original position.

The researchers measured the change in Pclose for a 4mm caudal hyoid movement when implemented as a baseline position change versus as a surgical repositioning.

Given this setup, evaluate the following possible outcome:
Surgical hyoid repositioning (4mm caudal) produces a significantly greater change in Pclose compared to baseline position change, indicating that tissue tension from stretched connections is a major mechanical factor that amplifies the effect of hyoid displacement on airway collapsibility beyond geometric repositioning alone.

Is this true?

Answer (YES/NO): NO